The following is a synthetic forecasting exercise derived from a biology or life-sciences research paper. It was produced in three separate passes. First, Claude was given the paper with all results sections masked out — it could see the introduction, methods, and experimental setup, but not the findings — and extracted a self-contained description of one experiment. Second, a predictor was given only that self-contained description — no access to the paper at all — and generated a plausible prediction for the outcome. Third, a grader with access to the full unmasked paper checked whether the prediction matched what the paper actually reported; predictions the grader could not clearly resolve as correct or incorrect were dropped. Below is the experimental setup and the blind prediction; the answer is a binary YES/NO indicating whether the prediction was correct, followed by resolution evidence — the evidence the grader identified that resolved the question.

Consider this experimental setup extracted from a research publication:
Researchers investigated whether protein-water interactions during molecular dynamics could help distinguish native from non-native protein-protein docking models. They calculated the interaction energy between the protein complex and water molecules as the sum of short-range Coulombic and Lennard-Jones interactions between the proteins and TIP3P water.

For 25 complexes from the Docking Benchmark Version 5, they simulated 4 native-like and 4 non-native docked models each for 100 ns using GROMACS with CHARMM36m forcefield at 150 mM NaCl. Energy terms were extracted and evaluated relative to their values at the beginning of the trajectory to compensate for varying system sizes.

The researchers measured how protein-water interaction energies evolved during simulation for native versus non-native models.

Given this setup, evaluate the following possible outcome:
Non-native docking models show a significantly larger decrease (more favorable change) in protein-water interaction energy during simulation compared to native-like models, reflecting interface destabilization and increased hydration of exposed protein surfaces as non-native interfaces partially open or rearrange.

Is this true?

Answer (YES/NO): YES